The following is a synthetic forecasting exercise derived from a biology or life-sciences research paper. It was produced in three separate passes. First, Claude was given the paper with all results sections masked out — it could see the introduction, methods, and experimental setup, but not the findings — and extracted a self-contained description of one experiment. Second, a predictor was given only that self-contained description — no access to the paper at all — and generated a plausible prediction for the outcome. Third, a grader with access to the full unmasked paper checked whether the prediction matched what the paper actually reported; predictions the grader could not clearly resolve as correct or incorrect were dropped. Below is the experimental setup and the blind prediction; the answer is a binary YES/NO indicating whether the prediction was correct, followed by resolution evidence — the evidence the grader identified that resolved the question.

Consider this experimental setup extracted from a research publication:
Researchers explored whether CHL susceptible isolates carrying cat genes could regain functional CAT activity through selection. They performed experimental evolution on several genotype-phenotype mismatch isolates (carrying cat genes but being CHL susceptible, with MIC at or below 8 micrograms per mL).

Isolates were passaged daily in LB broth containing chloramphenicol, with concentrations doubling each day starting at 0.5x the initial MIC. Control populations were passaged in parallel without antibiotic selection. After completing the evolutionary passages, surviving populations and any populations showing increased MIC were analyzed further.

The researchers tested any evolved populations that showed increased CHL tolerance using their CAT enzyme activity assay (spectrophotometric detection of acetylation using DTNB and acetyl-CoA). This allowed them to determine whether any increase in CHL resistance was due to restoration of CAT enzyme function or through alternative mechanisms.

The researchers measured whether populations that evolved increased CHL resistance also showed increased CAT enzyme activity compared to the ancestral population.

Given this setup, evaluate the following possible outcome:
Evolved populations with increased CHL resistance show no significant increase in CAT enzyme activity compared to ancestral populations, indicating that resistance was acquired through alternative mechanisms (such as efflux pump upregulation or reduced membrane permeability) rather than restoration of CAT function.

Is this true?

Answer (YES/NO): YES